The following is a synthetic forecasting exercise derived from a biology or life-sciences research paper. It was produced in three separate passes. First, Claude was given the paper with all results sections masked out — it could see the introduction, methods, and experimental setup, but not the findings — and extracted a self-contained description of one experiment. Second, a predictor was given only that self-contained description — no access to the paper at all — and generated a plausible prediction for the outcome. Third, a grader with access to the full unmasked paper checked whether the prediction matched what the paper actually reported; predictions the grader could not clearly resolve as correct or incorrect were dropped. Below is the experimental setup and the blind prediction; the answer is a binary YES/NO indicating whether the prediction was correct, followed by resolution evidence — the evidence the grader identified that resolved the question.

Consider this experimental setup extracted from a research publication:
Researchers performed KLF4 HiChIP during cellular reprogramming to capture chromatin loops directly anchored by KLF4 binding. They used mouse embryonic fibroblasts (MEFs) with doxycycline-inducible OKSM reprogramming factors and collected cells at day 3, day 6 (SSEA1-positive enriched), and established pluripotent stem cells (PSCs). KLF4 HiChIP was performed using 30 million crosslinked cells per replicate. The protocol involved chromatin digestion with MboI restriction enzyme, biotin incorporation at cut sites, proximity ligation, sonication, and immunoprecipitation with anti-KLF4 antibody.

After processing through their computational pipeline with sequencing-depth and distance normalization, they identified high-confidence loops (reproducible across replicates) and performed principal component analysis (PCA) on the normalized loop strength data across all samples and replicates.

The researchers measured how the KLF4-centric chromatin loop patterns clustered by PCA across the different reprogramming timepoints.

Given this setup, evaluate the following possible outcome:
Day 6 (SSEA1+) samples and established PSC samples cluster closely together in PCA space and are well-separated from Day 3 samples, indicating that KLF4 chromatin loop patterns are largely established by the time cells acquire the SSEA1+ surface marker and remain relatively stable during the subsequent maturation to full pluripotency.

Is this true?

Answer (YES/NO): NO